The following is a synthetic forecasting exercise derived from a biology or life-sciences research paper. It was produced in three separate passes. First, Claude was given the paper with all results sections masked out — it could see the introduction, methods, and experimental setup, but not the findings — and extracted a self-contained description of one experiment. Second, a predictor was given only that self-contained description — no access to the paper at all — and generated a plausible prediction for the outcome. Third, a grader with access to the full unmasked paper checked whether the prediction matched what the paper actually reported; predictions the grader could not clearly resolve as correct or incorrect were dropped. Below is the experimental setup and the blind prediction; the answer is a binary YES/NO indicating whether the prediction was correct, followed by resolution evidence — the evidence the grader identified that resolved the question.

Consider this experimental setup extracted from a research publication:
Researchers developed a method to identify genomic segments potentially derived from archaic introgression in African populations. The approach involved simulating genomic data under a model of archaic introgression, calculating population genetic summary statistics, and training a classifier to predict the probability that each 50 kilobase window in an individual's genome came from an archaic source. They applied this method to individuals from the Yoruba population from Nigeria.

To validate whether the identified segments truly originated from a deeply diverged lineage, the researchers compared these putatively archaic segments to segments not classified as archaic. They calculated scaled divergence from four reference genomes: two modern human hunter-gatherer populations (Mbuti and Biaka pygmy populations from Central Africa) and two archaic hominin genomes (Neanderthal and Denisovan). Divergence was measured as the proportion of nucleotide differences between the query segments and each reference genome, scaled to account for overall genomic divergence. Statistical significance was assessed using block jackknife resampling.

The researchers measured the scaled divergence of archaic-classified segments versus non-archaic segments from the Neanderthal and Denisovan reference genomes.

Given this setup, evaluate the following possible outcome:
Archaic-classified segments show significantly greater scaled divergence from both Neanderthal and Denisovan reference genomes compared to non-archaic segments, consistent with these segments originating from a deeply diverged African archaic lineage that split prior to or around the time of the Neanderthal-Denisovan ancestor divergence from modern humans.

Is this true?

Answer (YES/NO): YES